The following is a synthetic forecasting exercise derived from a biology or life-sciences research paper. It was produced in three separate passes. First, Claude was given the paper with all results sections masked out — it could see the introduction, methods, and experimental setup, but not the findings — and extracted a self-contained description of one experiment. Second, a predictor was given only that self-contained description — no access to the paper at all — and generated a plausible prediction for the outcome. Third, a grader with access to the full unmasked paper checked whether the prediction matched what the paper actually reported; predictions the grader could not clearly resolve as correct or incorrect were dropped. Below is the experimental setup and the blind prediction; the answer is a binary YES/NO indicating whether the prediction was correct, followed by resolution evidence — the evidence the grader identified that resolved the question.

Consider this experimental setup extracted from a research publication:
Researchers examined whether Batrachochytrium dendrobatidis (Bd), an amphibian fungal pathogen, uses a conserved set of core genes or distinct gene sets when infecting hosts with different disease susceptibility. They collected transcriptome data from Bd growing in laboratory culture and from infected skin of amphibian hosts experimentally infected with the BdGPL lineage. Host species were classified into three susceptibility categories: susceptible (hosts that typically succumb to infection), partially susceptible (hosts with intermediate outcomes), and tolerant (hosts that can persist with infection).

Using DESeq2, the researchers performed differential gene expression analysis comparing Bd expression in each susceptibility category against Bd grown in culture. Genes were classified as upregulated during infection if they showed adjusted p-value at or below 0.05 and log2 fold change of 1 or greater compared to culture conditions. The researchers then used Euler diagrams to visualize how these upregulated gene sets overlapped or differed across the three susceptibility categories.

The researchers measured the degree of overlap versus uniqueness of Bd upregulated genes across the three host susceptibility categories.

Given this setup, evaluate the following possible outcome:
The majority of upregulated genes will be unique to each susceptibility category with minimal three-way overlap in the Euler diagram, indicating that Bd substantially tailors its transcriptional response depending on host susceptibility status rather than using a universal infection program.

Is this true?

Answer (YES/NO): NO